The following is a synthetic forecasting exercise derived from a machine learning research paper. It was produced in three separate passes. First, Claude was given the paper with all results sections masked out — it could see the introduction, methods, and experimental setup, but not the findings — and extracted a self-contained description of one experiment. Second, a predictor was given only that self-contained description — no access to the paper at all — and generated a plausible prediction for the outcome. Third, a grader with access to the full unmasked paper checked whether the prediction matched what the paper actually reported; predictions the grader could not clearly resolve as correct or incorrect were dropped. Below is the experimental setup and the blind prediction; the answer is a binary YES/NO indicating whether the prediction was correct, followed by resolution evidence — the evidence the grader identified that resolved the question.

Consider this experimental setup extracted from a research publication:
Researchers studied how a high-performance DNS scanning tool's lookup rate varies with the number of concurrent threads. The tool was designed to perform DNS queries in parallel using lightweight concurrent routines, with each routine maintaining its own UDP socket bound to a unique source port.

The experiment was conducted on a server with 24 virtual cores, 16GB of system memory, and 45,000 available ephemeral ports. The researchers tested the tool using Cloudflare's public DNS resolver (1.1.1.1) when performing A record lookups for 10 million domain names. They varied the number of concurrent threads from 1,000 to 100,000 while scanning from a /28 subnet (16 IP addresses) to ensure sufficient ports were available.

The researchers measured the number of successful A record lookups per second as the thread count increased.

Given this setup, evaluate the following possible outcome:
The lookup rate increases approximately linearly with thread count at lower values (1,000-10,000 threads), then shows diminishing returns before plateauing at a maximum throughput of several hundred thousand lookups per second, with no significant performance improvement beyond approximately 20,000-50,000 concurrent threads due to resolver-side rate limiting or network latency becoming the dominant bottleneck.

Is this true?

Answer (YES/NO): NO